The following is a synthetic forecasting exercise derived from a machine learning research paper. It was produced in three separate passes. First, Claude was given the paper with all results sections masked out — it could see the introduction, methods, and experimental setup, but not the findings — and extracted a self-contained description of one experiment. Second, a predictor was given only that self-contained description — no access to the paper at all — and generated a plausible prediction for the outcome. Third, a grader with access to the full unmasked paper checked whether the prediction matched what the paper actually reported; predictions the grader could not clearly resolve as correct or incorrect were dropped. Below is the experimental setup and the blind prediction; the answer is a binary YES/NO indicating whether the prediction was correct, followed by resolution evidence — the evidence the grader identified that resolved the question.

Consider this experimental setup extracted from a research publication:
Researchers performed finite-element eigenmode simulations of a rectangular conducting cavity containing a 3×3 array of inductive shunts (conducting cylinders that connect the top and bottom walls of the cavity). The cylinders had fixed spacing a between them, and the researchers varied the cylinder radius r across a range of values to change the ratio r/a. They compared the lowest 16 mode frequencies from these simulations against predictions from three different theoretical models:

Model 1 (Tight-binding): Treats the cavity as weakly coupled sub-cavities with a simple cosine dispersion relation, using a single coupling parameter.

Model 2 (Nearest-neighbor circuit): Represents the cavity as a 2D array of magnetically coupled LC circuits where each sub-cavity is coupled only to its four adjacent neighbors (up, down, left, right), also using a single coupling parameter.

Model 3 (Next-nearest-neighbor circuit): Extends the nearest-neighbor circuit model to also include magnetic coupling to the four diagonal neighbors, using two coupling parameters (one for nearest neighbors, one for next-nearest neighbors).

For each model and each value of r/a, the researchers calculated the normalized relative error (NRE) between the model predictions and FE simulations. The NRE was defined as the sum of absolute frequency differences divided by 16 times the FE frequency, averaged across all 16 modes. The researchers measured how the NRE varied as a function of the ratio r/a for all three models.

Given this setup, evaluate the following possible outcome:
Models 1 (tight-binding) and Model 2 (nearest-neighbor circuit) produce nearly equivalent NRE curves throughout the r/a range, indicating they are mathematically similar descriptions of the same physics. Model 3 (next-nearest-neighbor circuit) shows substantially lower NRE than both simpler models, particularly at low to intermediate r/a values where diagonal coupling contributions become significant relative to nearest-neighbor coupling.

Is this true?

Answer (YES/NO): NO